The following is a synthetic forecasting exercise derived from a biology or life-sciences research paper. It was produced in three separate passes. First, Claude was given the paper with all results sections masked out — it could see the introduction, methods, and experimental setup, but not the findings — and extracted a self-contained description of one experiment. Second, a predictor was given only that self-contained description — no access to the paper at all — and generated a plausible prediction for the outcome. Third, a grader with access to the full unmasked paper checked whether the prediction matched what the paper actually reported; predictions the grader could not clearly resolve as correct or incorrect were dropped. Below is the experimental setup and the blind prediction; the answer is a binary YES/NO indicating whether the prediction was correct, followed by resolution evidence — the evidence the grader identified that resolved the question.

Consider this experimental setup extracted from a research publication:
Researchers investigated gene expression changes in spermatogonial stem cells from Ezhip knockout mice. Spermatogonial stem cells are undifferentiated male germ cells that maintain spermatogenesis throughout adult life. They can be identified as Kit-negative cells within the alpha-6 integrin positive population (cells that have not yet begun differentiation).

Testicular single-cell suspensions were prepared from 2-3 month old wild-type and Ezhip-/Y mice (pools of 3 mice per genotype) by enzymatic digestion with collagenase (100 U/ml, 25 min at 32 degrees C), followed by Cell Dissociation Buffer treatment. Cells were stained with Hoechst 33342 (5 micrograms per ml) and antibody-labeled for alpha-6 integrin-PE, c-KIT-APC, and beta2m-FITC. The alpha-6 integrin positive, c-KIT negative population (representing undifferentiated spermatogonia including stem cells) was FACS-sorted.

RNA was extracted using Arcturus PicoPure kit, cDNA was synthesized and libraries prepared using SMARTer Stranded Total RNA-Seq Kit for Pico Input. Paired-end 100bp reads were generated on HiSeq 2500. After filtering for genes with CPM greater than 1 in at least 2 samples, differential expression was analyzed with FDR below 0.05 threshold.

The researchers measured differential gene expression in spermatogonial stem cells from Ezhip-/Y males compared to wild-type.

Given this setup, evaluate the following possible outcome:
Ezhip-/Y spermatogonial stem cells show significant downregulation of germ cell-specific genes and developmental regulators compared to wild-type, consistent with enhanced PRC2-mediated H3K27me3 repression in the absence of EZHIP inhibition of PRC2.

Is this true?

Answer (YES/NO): NO